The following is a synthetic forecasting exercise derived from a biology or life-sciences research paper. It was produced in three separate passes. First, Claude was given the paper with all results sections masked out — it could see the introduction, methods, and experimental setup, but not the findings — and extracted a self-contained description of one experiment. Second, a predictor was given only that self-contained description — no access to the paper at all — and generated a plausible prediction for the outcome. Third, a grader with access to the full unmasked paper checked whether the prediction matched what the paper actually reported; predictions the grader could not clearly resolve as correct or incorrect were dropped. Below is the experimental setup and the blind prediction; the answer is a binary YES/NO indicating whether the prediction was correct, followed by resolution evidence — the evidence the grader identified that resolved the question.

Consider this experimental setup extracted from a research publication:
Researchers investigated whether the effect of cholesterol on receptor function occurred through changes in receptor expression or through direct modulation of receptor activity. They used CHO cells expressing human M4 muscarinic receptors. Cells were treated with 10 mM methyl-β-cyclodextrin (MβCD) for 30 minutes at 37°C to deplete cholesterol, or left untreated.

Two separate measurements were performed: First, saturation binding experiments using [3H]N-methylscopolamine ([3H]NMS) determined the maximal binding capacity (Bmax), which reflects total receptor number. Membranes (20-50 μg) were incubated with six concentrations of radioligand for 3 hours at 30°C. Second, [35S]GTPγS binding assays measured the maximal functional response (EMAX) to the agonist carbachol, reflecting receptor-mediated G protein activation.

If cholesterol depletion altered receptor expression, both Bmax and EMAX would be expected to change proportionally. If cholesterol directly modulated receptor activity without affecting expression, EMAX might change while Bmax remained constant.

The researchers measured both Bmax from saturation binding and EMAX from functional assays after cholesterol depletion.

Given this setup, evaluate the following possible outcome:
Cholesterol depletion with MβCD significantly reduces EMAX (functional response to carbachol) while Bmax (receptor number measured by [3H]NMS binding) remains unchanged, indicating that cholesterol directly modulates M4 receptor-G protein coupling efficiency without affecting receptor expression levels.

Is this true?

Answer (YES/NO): NO